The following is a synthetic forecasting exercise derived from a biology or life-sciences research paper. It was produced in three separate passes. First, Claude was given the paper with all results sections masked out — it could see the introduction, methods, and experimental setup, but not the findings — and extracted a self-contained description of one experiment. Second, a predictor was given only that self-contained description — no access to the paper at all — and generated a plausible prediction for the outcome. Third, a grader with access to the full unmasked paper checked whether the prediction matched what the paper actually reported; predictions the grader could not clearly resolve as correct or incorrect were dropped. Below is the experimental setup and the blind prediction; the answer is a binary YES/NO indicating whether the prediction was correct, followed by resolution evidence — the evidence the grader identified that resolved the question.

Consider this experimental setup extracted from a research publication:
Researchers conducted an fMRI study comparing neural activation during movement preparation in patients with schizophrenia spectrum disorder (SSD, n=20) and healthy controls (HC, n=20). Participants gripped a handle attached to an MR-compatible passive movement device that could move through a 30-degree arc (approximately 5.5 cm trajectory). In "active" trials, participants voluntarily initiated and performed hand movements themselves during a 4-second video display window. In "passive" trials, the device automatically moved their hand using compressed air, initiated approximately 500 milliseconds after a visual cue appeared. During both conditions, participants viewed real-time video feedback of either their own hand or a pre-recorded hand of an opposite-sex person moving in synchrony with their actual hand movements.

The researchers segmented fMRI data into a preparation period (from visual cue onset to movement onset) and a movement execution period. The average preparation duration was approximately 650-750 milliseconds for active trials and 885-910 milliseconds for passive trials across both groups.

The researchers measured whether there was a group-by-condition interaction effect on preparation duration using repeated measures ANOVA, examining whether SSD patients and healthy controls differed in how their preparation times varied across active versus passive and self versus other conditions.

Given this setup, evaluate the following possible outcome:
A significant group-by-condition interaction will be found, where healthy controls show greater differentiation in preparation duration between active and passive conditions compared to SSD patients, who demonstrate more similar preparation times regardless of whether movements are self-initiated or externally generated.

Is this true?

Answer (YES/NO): NO